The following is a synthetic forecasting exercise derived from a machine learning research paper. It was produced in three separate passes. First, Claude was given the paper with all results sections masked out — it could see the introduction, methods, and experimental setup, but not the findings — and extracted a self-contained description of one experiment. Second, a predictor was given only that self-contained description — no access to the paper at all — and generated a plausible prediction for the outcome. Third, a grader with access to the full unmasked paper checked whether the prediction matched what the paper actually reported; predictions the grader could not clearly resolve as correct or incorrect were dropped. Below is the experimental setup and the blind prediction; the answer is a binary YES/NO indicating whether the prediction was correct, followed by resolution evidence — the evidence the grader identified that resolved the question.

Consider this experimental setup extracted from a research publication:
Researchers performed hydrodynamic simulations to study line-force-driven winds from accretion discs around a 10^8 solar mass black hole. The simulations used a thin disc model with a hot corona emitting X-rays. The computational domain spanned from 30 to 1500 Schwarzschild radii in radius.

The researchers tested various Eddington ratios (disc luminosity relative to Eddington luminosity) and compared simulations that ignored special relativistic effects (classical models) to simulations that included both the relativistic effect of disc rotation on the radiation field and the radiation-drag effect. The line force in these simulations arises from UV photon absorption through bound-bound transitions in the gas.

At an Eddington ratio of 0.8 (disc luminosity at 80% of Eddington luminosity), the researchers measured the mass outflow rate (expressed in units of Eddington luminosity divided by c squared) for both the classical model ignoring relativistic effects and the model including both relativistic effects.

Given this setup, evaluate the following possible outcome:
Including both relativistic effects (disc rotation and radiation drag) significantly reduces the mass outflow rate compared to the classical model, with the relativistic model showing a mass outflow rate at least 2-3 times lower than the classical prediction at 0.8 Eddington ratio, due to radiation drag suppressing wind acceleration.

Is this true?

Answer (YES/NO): NO